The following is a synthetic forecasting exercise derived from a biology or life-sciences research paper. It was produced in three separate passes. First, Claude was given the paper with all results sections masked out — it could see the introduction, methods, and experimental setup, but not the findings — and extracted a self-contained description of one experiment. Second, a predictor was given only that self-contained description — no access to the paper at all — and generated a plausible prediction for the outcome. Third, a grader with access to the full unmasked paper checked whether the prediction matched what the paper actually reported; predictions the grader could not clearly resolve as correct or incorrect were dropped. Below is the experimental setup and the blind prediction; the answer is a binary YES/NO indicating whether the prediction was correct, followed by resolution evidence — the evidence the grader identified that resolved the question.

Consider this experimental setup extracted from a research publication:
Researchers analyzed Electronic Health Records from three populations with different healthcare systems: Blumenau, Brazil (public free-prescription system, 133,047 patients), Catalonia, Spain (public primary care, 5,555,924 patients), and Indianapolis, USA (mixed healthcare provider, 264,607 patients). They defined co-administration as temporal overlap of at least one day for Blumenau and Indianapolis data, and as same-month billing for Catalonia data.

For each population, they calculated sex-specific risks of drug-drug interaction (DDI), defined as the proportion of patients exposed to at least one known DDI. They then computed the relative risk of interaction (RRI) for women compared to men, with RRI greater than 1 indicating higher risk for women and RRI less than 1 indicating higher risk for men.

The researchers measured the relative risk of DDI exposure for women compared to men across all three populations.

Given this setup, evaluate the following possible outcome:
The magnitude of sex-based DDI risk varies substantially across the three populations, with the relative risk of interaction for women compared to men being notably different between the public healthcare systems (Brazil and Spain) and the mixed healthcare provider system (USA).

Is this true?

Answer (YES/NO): NO